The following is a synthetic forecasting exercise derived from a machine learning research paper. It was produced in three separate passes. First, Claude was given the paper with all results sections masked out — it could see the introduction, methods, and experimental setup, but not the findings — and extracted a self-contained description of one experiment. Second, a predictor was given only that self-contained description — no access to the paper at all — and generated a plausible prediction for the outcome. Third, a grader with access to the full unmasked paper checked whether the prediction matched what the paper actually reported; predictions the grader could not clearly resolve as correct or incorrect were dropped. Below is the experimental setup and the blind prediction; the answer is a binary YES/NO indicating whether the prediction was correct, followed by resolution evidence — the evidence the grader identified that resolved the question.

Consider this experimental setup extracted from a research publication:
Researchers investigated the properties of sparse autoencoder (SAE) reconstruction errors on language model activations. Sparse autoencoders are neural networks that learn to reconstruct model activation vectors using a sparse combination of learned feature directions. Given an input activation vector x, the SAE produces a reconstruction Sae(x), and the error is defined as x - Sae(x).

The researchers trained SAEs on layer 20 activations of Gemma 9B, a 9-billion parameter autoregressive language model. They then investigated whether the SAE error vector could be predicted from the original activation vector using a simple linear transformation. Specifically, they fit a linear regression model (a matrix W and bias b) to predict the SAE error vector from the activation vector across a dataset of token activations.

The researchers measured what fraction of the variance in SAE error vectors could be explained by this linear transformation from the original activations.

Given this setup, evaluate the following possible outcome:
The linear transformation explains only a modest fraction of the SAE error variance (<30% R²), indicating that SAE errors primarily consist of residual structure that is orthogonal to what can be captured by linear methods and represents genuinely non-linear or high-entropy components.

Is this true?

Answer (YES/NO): NO